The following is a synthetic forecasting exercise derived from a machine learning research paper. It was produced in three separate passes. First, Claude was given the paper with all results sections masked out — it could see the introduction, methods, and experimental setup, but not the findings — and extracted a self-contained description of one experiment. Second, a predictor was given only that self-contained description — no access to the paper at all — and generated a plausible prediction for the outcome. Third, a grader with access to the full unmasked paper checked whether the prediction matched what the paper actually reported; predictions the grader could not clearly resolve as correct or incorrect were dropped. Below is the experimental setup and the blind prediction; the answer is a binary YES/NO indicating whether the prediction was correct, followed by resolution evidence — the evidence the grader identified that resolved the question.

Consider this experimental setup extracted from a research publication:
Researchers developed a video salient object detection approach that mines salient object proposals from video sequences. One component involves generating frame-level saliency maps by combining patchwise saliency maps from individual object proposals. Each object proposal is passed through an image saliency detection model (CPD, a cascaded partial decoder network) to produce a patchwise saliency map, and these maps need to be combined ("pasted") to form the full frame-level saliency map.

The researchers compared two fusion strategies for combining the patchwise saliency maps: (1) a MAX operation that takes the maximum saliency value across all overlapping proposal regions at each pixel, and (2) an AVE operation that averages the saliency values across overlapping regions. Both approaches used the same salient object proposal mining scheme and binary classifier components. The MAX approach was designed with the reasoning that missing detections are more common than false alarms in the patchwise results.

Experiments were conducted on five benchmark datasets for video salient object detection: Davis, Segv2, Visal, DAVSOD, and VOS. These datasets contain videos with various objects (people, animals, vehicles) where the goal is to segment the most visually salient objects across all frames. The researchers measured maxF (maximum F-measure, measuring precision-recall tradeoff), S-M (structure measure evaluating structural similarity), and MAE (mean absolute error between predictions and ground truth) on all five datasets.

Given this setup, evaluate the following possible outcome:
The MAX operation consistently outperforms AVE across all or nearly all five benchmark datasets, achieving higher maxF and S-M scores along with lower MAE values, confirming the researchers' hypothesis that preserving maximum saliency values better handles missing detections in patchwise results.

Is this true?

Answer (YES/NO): YES